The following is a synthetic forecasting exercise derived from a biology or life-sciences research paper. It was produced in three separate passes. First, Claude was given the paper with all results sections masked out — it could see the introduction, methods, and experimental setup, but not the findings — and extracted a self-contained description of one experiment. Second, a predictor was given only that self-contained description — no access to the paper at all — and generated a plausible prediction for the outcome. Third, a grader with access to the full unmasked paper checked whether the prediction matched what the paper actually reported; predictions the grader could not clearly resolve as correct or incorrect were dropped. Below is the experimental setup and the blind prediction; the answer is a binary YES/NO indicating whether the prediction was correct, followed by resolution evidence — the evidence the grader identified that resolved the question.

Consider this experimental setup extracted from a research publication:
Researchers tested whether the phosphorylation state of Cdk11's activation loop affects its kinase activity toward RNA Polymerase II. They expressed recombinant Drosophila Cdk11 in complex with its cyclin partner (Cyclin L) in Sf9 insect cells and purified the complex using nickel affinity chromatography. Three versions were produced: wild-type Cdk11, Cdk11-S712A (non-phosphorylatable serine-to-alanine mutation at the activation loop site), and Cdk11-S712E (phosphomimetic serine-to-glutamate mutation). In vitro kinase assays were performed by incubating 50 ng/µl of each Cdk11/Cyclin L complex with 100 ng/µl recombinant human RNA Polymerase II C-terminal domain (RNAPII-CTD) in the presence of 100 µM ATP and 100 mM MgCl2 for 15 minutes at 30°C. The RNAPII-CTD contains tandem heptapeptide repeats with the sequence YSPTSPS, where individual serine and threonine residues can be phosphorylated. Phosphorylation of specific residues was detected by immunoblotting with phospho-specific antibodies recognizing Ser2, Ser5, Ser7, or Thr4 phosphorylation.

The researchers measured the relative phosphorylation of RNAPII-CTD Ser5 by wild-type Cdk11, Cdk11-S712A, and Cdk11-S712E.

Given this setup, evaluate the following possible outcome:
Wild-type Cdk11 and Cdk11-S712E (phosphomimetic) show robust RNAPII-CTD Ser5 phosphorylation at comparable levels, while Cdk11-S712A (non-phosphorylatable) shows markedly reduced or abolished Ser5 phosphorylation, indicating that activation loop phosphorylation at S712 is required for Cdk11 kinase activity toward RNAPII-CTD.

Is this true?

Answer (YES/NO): NO